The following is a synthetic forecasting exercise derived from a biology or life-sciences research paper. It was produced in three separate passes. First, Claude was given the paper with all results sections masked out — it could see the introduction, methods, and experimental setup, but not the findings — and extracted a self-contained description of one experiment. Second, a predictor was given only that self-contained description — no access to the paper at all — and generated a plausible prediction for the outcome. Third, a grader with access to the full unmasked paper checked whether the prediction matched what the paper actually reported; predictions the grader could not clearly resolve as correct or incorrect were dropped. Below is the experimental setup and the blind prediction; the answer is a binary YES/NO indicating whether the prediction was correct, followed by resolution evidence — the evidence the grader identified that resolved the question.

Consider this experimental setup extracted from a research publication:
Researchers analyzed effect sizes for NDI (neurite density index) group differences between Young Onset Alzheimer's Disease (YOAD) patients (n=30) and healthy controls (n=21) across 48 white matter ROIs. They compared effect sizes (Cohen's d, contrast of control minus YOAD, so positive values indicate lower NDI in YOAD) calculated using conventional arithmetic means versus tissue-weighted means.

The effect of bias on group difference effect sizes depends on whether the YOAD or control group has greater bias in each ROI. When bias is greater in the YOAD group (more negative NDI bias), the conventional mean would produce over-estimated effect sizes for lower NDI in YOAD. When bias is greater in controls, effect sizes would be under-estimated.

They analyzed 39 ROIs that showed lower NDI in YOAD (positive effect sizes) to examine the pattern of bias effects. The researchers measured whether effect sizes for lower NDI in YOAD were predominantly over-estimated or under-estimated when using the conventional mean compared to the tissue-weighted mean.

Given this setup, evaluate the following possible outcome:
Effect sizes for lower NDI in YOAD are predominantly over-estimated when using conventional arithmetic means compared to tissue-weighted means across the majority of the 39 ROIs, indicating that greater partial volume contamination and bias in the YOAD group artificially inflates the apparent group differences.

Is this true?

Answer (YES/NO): YES